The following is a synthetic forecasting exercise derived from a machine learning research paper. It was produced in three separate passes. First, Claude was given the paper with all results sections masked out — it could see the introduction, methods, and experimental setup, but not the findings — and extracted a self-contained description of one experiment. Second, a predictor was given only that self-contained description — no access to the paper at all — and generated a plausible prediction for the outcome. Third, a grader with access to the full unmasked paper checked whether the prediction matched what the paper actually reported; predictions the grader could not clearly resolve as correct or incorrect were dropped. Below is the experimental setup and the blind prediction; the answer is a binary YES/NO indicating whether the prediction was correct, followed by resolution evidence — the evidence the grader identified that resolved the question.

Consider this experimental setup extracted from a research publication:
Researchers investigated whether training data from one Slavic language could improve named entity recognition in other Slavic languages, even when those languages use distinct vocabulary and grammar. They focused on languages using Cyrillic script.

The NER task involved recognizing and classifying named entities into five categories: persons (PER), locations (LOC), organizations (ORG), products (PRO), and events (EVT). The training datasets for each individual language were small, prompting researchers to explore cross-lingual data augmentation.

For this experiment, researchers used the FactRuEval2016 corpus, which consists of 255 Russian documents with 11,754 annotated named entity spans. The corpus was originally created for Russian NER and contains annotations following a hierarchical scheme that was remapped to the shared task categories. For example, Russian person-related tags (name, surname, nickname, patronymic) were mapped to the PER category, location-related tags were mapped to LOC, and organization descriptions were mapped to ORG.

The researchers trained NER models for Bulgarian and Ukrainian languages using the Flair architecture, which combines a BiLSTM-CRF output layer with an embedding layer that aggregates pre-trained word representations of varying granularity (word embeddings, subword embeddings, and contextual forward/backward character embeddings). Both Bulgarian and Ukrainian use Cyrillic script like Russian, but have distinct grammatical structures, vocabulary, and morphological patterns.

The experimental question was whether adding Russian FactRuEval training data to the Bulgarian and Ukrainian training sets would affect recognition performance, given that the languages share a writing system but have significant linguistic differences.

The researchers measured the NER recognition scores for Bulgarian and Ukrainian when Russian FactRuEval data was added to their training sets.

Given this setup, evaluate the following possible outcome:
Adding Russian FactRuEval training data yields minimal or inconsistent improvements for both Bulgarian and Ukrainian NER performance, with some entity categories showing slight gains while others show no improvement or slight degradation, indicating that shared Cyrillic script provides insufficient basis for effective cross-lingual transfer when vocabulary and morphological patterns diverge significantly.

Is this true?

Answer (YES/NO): NO